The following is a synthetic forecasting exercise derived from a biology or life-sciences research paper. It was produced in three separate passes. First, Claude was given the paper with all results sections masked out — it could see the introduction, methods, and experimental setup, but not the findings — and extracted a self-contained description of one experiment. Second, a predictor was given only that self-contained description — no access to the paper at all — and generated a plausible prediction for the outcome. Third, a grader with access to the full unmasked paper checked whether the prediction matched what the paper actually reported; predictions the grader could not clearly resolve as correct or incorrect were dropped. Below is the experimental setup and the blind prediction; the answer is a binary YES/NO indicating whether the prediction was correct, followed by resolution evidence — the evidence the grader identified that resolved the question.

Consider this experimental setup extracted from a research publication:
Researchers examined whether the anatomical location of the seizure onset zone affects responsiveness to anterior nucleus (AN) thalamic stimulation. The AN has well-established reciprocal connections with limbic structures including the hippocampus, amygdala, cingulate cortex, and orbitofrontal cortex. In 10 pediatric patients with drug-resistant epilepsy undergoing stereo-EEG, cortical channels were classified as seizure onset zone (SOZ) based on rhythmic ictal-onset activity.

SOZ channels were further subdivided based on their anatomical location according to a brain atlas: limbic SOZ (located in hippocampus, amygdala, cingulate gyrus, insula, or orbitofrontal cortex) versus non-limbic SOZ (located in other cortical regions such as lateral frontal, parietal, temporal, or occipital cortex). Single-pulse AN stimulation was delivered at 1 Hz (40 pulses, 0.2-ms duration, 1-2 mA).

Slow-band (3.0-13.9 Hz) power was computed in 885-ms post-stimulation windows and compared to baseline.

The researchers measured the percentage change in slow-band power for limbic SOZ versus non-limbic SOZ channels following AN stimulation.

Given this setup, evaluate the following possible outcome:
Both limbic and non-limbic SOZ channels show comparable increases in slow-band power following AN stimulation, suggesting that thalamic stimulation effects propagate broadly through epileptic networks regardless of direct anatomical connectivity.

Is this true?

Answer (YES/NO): NO